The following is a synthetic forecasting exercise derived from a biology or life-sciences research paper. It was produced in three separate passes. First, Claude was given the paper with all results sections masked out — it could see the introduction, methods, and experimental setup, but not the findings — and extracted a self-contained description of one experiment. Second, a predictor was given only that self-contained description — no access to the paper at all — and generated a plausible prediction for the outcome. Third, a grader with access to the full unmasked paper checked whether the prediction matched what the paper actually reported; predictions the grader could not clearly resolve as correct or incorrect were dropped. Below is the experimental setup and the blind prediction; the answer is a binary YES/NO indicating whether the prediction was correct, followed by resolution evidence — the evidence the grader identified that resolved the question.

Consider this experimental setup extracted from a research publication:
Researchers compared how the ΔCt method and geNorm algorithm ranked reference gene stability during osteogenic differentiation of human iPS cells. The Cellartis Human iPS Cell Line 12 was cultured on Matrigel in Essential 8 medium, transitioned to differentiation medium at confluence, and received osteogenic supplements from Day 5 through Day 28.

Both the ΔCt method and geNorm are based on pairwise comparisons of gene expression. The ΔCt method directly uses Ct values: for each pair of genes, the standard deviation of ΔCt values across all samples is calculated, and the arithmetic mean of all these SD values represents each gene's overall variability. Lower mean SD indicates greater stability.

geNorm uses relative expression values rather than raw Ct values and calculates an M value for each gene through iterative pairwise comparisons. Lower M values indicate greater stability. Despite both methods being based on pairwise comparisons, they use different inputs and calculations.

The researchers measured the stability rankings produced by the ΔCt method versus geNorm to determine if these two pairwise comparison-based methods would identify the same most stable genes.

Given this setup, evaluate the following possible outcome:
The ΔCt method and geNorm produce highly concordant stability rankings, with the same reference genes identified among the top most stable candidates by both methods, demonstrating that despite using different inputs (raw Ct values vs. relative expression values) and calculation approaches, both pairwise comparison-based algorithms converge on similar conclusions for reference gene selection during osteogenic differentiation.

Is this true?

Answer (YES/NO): YES